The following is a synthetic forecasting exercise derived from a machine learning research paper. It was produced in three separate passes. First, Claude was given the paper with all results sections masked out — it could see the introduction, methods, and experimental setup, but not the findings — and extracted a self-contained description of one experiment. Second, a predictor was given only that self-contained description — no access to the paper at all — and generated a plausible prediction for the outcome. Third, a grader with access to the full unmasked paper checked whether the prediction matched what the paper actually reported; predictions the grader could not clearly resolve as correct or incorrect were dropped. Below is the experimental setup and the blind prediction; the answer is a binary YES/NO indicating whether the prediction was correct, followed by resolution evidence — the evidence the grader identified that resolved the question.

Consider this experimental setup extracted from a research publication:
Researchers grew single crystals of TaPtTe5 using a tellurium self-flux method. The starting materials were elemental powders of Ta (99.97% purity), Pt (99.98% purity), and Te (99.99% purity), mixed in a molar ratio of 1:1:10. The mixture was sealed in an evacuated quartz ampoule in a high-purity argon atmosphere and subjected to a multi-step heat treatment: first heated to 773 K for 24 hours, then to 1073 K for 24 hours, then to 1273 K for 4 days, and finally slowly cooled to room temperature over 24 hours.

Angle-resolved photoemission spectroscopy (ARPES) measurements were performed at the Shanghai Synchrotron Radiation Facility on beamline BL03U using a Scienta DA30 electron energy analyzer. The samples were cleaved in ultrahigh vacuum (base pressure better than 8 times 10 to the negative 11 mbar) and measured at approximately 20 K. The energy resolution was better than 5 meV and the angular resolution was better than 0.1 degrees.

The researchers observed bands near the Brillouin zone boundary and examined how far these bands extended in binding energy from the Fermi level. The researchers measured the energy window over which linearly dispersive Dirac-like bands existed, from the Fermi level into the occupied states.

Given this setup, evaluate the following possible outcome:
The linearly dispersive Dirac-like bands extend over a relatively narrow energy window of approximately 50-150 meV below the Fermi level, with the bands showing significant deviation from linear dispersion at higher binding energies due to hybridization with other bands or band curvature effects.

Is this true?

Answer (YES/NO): NO